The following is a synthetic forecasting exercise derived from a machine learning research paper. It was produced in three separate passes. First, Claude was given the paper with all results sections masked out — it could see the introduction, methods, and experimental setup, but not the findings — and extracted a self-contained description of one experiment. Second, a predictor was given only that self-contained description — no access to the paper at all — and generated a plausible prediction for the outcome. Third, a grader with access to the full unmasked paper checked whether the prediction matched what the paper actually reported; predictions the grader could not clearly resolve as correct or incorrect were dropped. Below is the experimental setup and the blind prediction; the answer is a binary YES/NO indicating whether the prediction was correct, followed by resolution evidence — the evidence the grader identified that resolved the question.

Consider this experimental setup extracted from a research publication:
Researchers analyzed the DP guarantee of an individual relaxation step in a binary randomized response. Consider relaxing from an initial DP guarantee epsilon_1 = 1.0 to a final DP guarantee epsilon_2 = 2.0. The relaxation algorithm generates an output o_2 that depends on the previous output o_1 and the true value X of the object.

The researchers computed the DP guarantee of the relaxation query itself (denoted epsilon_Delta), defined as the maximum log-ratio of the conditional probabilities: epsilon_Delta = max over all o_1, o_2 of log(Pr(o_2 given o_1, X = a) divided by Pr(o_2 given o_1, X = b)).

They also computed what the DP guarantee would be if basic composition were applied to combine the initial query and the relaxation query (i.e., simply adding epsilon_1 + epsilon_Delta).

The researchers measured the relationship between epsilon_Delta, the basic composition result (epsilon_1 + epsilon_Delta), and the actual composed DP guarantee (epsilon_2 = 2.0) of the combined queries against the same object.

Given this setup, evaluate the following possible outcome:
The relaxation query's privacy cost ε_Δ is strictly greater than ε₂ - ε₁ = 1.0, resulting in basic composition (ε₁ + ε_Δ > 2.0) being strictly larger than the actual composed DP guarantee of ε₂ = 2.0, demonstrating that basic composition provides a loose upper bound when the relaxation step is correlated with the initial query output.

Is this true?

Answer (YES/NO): YES